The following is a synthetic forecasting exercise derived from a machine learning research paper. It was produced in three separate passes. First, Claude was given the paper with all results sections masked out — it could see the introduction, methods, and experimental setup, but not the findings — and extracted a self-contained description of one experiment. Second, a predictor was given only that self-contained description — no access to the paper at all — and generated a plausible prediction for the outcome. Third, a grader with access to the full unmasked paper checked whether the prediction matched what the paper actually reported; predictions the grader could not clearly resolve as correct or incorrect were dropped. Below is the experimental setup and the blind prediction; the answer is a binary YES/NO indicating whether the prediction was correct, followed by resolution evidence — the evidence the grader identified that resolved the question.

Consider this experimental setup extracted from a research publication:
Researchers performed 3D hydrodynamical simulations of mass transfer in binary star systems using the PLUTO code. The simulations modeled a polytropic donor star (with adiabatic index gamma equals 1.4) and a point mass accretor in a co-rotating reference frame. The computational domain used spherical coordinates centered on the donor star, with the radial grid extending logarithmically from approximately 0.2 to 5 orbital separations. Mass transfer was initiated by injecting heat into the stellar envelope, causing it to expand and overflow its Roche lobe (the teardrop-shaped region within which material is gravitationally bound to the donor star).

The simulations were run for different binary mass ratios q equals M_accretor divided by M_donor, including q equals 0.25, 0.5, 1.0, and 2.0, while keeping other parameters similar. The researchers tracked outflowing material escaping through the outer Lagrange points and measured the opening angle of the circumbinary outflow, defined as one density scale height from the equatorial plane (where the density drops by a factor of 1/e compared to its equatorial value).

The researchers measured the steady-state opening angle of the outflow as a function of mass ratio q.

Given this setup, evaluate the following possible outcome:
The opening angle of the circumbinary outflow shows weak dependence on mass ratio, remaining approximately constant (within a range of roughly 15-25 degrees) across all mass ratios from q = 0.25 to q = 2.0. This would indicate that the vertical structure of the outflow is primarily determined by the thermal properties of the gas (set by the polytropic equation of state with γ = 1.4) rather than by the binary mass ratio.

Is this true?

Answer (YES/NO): NO